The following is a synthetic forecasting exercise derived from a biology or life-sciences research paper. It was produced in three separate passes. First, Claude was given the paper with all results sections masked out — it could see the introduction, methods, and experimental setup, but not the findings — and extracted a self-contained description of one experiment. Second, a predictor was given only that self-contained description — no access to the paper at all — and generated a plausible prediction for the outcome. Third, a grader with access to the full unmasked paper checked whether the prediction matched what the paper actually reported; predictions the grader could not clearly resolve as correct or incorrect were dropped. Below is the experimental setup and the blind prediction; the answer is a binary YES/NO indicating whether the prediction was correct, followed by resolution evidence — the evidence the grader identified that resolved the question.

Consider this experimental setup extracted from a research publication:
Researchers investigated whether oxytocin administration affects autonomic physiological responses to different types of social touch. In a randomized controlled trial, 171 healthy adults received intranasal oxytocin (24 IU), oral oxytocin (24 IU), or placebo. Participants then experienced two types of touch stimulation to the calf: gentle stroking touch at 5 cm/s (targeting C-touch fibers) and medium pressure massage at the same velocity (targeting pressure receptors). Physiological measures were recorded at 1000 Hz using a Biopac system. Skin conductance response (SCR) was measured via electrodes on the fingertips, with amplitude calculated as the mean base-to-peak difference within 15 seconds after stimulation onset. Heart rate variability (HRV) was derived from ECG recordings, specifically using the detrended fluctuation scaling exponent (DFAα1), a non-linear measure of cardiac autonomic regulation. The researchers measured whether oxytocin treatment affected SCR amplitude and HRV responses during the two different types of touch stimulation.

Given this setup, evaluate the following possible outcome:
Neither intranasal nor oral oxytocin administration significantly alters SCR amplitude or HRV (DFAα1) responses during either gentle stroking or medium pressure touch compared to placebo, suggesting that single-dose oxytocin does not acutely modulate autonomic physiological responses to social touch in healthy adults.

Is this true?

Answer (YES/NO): YES